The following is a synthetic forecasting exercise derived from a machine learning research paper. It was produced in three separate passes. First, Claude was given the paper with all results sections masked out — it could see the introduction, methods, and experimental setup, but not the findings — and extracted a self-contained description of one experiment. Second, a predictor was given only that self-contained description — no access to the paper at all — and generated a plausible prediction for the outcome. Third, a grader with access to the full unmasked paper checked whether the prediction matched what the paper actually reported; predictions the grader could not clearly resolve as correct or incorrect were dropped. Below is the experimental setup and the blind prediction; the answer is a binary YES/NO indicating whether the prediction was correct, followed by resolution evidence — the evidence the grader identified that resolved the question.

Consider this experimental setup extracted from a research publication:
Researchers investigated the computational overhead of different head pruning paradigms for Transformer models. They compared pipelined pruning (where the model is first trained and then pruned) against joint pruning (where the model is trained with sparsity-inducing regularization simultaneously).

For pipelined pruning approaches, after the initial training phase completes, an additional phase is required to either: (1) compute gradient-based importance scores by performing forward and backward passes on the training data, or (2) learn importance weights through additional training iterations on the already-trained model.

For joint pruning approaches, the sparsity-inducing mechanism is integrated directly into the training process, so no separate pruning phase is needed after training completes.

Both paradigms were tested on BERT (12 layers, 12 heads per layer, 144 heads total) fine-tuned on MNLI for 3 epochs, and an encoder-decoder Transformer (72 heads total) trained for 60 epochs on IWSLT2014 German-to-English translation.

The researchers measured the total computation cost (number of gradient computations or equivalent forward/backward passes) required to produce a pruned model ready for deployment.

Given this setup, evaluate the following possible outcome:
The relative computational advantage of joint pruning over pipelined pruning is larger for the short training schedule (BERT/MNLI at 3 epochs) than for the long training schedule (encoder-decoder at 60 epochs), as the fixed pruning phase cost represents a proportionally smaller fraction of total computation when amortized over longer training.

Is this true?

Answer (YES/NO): YES